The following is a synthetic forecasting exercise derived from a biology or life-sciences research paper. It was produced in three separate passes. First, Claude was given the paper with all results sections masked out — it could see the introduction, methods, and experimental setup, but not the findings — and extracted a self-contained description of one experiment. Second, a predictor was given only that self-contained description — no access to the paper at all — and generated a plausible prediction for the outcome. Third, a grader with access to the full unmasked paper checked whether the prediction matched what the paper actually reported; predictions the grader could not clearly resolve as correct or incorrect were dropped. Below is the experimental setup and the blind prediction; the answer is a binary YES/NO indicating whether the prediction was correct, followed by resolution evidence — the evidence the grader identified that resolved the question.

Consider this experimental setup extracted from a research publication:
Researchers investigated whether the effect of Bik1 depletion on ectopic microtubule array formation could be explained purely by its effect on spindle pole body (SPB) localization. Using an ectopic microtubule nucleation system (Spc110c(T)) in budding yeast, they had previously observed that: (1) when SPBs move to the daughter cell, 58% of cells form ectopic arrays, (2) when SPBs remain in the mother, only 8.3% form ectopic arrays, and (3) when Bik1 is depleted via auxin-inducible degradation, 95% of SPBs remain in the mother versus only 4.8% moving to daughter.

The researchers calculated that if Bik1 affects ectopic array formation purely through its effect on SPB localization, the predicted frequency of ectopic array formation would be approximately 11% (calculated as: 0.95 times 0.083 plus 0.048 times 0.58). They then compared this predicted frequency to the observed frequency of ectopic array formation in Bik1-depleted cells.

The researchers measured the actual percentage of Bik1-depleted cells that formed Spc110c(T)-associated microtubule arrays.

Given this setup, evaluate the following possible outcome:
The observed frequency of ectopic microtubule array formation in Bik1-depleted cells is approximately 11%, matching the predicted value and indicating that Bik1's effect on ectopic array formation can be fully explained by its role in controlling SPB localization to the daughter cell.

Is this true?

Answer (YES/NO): YES